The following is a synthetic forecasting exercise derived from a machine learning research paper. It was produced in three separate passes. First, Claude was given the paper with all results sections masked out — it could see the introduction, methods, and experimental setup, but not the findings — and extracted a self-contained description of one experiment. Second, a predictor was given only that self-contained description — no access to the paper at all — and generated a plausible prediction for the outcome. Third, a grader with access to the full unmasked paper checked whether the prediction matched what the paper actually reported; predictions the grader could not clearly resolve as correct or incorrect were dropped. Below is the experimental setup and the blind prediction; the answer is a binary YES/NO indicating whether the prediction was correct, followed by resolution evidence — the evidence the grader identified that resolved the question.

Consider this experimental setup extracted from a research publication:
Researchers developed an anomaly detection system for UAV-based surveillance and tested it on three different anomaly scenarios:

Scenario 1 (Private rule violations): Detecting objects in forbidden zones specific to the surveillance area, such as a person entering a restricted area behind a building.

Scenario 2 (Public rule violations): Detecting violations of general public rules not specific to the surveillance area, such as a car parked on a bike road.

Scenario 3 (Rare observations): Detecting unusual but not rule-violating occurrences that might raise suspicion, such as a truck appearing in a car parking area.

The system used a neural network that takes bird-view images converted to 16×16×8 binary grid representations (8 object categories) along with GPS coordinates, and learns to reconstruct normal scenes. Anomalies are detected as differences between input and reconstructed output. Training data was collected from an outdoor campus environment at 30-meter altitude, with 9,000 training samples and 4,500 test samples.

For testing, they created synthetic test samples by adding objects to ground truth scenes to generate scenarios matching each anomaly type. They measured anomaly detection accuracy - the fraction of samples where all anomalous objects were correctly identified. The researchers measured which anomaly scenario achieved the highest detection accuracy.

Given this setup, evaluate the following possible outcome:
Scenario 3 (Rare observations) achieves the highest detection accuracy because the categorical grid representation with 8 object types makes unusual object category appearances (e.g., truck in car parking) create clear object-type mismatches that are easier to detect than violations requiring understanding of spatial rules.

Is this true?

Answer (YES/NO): NO